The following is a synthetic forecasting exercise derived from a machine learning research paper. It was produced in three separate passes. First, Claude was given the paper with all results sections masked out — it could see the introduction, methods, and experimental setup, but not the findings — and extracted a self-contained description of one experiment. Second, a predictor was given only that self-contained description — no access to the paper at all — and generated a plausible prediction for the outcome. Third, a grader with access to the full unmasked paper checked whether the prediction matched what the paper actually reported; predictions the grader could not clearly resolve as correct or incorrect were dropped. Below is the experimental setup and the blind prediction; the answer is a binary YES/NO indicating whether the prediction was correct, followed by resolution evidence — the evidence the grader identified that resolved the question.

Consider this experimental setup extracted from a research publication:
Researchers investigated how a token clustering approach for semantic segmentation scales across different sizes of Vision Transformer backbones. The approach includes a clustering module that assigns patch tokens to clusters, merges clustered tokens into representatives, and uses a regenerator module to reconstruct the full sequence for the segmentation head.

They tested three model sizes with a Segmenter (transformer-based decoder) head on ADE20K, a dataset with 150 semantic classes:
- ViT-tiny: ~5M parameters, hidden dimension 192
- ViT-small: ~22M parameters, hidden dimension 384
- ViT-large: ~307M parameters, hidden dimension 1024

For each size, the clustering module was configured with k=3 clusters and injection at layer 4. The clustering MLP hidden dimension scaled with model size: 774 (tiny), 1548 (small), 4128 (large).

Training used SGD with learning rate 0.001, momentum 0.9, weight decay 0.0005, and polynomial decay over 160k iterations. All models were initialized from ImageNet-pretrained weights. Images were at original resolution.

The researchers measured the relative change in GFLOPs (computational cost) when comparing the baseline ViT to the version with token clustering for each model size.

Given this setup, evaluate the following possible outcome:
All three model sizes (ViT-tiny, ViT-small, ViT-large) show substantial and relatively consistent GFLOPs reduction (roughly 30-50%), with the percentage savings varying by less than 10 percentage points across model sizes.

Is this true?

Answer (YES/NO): NO